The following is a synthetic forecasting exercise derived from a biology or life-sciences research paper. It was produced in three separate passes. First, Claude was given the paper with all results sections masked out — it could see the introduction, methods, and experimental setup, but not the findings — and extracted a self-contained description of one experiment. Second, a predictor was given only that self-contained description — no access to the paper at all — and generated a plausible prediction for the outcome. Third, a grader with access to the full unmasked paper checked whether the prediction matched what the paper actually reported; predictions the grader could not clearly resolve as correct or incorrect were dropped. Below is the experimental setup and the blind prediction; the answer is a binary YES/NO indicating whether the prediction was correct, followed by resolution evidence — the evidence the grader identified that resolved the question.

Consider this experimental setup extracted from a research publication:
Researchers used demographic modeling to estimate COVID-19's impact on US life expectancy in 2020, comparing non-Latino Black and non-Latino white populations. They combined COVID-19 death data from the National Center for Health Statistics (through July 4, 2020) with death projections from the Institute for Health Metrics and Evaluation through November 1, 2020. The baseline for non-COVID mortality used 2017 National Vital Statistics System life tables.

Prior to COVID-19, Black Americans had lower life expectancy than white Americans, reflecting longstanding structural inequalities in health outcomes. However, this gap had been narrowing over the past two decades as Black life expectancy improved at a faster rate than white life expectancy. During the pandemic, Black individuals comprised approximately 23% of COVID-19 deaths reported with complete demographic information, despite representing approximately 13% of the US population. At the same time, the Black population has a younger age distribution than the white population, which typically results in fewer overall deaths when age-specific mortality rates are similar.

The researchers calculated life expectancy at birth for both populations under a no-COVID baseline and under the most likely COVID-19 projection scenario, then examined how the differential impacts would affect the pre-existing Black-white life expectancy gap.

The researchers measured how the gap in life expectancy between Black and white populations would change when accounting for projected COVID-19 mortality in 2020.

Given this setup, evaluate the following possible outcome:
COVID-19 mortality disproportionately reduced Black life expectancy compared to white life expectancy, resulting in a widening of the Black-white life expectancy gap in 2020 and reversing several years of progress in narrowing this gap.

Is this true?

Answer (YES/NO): YES